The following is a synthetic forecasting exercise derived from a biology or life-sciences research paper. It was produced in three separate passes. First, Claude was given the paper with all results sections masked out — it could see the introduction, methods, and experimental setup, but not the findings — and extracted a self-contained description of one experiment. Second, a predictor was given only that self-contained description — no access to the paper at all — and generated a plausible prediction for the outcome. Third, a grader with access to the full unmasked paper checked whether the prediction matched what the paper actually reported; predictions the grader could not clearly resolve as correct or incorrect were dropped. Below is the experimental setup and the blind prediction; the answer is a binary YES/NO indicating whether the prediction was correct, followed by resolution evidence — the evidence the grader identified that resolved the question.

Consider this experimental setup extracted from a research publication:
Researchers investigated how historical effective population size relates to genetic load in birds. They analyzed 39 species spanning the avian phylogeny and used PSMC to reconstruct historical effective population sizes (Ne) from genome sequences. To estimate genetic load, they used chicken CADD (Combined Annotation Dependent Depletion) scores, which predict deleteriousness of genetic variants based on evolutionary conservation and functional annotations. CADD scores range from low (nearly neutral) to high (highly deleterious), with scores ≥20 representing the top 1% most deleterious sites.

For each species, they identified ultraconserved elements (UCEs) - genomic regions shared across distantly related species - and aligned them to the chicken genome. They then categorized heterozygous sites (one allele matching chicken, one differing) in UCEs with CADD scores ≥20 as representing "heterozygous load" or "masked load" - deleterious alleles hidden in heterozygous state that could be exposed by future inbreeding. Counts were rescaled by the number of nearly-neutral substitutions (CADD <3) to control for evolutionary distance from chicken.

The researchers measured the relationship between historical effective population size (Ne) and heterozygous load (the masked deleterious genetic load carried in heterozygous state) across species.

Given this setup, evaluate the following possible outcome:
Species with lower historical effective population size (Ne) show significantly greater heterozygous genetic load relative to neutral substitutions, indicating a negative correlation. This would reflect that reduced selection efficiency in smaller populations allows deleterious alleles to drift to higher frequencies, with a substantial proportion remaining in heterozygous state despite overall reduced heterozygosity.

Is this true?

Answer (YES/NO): NO